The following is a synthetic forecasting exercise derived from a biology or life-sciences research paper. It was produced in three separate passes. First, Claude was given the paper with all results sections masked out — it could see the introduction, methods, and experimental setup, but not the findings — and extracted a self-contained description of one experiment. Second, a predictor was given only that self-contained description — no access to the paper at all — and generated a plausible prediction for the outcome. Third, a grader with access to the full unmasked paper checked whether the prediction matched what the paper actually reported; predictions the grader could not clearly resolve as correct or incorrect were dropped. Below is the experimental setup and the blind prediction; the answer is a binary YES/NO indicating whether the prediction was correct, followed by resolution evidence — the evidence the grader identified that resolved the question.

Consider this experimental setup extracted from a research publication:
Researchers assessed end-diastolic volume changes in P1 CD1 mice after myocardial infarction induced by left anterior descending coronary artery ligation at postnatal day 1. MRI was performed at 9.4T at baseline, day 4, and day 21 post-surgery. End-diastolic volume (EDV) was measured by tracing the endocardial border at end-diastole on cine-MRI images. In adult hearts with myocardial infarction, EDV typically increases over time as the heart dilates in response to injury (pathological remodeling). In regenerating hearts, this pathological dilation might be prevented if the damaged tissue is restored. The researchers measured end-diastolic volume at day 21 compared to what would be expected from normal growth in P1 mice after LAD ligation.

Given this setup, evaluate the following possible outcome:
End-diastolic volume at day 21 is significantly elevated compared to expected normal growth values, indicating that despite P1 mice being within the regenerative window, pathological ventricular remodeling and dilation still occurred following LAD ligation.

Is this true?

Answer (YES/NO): YES